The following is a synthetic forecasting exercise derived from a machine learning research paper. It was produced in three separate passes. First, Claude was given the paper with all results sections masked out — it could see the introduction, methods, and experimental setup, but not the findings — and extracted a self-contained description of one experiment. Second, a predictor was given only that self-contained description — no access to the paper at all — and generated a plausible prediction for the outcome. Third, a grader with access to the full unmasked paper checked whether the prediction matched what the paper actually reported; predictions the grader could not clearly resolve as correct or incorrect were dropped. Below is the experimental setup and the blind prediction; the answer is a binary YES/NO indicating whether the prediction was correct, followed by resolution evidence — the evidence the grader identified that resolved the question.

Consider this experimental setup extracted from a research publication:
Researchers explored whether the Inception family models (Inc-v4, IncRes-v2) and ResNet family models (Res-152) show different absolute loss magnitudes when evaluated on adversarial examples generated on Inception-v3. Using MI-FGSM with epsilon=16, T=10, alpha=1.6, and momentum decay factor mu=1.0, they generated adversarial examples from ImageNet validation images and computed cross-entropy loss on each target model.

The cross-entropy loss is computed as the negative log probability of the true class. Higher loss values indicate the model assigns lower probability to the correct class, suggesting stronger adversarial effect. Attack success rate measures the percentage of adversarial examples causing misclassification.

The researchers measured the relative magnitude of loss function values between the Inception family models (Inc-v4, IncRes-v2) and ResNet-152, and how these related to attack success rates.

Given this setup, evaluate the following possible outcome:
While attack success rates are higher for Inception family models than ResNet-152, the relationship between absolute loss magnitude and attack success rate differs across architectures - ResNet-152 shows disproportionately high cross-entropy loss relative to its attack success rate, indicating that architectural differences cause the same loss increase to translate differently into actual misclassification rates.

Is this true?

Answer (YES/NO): YES